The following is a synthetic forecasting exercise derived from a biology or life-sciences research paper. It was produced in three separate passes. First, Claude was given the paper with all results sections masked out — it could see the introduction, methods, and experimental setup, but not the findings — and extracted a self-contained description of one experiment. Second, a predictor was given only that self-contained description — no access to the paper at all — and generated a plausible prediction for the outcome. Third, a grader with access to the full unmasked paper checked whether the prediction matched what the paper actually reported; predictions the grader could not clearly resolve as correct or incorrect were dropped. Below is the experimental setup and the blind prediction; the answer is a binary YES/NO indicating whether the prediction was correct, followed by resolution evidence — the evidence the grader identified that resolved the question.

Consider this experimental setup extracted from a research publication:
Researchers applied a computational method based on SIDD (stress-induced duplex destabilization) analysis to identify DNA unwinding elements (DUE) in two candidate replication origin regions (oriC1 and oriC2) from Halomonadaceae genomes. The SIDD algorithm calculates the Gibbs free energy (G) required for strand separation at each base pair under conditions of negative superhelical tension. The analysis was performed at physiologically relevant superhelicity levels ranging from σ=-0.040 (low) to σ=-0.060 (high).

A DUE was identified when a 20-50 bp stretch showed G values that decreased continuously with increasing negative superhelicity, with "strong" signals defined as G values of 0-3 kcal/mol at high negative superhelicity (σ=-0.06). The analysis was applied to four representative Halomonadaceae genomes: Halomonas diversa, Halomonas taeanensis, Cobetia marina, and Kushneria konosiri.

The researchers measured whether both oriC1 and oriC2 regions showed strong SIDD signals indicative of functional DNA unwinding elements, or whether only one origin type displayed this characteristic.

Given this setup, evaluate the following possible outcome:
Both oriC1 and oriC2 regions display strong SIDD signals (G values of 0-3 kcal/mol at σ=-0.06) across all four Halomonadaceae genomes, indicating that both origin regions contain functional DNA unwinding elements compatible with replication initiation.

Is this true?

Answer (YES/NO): NO